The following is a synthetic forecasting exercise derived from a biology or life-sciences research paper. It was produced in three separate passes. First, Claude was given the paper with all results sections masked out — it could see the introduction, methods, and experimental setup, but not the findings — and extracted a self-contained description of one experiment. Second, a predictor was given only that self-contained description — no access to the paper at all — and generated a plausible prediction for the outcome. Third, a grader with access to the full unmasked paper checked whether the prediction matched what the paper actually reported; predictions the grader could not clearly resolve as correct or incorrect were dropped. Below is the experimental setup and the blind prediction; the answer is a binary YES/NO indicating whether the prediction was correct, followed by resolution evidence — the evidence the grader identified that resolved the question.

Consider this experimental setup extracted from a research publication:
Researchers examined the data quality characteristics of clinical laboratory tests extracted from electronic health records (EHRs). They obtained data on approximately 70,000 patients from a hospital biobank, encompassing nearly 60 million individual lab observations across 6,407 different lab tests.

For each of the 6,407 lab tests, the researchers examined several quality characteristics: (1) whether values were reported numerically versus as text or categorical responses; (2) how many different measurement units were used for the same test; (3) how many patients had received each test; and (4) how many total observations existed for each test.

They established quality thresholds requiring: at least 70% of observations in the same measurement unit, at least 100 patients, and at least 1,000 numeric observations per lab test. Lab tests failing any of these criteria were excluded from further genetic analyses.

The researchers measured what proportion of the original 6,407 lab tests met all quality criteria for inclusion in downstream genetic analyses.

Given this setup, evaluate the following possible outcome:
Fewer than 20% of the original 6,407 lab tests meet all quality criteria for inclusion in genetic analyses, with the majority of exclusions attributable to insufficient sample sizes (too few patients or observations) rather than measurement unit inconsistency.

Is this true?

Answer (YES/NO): NO